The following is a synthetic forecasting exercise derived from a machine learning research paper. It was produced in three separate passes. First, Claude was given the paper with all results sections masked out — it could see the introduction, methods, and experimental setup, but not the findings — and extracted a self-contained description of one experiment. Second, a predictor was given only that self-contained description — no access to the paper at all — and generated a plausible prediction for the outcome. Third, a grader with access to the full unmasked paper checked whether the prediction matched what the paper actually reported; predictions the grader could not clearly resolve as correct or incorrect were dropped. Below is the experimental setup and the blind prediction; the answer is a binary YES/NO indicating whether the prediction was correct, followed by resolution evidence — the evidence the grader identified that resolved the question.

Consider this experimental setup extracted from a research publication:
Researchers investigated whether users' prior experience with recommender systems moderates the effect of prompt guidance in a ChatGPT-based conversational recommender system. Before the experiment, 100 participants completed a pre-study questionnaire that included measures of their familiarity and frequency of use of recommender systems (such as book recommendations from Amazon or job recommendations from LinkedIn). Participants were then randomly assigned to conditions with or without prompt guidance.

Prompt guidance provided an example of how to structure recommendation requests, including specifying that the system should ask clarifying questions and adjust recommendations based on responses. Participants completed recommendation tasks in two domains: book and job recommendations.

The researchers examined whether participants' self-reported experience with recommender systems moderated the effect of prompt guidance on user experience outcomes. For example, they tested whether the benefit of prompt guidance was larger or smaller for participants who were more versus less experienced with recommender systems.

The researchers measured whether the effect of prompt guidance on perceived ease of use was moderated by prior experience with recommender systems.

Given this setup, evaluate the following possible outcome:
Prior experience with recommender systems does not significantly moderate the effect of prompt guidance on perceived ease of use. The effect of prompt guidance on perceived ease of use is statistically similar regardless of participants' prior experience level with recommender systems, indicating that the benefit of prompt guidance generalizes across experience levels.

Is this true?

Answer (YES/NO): NO